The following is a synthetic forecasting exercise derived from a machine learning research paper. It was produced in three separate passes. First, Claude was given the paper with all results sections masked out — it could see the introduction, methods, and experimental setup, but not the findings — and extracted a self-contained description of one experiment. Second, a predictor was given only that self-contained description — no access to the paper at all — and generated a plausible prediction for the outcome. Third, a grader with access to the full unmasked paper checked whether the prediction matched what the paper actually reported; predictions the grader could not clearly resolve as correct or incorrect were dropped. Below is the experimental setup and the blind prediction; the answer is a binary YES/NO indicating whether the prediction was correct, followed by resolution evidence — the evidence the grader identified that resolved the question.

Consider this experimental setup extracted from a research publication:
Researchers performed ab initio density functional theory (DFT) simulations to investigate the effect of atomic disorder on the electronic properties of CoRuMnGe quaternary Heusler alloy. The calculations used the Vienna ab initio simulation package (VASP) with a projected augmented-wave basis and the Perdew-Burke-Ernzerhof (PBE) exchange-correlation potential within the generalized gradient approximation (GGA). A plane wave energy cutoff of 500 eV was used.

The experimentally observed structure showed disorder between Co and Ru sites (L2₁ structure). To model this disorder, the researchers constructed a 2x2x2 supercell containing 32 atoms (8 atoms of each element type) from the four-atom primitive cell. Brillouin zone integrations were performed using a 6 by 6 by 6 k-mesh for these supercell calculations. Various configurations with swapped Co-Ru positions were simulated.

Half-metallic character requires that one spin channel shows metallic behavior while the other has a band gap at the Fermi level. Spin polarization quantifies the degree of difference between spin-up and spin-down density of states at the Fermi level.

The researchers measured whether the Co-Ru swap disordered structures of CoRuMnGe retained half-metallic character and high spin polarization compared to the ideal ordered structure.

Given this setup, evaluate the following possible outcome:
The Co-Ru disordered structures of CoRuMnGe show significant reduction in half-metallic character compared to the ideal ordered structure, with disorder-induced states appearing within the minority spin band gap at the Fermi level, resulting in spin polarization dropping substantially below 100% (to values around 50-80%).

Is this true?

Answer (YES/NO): NO